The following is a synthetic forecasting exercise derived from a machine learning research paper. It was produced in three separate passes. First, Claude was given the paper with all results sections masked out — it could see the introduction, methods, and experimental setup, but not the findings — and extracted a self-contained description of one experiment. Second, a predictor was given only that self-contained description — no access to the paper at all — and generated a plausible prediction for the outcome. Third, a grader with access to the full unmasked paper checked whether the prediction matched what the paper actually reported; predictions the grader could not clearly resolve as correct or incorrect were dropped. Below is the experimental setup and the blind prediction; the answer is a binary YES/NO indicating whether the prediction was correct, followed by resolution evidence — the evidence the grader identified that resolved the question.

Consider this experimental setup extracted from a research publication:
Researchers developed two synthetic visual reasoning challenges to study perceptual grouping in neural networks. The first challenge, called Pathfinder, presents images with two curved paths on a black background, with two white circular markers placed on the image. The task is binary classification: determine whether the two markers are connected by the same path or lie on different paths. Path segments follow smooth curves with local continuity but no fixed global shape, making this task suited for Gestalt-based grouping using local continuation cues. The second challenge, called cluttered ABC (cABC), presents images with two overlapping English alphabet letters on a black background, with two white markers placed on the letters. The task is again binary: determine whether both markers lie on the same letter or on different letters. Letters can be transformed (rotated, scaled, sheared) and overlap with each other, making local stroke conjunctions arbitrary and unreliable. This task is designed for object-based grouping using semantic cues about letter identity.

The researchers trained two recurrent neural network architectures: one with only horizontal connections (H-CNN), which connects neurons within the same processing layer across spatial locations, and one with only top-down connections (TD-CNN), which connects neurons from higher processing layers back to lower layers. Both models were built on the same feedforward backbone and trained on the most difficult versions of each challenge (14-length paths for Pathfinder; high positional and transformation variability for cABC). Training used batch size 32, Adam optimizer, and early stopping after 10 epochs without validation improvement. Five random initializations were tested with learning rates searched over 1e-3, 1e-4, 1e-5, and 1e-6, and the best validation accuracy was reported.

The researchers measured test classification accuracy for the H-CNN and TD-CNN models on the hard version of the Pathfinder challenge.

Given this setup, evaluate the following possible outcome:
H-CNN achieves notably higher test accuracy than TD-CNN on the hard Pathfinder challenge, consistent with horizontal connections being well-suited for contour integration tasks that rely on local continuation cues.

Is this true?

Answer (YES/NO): YES